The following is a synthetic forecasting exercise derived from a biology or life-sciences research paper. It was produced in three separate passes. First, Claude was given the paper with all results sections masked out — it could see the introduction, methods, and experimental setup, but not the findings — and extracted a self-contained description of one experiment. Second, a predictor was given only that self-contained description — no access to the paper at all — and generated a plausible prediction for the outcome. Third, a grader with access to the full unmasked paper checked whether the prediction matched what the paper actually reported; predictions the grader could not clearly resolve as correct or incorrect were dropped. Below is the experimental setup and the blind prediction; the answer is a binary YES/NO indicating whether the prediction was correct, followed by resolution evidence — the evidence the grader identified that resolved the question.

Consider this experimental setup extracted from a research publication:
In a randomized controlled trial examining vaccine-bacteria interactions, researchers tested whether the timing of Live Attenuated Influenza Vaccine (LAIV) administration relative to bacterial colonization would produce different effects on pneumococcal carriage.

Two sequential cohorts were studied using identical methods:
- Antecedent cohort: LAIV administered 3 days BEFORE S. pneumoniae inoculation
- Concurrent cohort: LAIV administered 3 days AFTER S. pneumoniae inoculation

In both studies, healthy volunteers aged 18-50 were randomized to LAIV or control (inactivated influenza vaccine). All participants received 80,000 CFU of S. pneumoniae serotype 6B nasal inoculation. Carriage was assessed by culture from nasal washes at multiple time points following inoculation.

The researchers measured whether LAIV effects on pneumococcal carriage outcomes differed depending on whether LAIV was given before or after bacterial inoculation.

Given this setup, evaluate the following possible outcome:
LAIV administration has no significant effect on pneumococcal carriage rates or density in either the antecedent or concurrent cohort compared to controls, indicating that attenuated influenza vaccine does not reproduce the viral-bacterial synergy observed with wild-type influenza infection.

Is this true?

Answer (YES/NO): NO